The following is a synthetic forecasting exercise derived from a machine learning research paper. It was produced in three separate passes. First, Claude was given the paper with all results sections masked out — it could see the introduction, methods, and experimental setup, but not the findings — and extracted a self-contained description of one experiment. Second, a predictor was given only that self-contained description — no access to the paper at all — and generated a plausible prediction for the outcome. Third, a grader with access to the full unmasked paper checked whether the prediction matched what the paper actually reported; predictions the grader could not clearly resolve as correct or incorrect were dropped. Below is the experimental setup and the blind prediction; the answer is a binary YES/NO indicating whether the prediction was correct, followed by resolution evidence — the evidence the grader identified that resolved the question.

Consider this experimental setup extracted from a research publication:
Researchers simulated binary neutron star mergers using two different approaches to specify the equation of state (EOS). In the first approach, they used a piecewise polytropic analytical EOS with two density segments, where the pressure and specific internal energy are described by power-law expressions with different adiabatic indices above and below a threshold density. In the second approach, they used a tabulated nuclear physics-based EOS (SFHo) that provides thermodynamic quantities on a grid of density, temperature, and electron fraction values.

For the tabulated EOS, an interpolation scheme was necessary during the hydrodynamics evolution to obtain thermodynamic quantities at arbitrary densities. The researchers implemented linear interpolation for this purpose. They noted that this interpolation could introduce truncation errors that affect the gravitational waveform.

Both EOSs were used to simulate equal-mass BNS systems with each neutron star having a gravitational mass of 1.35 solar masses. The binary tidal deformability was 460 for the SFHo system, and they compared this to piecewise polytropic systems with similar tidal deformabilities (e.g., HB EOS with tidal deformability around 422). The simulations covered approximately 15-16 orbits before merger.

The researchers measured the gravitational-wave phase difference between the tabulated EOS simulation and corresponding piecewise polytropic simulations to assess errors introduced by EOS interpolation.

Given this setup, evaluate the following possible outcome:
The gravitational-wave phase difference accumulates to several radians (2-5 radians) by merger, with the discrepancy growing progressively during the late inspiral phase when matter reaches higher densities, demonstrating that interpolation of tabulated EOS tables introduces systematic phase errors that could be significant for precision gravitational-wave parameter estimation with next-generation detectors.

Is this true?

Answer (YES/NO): NO